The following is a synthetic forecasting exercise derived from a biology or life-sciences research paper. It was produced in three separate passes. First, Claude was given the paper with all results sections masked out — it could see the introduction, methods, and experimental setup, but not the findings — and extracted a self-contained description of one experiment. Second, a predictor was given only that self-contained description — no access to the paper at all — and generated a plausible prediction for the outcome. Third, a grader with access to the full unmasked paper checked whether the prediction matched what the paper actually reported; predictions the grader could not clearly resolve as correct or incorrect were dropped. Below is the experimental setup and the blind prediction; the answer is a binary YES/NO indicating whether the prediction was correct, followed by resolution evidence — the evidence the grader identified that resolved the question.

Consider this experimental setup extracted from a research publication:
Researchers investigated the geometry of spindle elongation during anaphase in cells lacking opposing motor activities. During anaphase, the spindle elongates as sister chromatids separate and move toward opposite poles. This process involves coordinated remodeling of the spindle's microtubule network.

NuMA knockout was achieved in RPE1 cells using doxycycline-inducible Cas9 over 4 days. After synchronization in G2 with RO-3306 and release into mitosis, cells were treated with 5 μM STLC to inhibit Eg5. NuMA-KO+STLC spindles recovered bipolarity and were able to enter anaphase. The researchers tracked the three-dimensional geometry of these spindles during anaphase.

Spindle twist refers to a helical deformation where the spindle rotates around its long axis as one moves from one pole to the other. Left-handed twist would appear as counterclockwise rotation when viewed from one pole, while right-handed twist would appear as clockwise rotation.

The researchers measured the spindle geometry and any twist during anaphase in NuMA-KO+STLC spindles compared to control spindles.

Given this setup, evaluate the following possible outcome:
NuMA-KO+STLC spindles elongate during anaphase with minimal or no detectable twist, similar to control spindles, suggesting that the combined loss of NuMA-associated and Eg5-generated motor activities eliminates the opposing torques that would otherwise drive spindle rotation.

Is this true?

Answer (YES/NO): NO